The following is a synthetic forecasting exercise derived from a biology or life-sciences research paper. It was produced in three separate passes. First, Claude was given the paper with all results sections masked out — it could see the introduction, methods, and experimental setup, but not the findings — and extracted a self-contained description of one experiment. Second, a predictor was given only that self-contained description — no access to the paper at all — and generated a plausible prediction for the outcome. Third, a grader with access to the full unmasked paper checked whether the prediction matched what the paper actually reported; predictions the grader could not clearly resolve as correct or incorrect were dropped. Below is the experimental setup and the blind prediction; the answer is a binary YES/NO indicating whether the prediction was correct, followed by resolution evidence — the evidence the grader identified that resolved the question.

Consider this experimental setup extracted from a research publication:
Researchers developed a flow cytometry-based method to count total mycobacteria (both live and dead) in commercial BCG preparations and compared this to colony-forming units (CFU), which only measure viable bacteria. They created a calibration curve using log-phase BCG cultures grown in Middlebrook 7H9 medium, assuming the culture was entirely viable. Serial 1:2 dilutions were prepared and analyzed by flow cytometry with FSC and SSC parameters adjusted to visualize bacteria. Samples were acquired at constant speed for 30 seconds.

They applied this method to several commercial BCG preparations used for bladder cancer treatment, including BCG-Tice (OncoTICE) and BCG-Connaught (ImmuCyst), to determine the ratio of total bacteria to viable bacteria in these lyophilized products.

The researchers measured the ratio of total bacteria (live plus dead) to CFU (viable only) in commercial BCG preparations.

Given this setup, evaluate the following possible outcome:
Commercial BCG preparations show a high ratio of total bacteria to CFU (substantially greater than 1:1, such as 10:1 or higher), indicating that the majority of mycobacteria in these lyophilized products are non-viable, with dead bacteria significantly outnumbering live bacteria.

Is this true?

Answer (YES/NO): YES